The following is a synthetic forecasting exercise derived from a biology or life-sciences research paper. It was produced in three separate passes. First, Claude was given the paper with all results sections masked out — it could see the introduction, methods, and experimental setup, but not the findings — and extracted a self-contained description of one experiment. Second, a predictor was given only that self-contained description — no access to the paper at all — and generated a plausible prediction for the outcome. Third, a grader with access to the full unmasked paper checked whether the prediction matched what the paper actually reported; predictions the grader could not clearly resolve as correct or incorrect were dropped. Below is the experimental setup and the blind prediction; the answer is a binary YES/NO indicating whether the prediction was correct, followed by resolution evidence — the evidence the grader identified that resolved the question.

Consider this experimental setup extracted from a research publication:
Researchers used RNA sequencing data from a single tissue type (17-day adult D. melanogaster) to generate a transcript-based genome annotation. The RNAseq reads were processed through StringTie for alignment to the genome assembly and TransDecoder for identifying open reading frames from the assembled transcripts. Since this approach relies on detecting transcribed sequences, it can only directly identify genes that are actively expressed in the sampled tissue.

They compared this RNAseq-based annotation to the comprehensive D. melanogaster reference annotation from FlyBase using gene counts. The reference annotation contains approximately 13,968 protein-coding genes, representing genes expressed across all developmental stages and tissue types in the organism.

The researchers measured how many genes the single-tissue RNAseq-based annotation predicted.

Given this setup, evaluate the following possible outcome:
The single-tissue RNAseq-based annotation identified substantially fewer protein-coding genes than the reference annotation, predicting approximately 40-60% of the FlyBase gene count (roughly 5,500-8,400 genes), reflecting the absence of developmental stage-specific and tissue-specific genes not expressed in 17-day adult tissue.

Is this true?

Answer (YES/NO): YES